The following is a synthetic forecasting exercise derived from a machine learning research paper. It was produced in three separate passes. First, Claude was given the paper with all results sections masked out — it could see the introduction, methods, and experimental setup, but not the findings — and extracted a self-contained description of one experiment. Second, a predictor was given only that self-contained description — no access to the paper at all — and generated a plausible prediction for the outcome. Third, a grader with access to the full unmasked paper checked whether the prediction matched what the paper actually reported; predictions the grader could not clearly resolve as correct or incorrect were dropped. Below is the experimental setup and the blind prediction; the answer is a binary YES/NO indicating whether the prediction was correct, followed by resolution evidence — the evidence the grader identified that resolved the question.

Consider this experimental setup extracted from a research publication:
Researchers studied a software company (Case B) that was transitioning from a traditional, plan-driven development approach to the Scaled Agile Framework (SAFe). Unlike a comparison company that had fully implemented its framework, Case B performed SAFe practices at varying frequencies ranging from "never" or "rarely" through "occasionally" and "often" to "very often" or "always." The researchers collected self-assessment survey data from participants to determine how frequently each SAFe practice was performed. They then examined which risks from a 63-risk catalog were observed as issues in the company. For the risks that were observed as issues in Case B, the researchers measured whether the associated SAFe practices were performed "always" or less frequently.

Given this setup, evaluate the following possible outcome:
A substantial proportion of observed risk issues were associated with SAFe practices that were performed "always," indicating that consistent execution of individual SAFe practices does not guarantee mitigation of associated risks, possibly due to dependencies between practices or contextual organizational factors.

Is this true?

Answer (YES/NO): NO